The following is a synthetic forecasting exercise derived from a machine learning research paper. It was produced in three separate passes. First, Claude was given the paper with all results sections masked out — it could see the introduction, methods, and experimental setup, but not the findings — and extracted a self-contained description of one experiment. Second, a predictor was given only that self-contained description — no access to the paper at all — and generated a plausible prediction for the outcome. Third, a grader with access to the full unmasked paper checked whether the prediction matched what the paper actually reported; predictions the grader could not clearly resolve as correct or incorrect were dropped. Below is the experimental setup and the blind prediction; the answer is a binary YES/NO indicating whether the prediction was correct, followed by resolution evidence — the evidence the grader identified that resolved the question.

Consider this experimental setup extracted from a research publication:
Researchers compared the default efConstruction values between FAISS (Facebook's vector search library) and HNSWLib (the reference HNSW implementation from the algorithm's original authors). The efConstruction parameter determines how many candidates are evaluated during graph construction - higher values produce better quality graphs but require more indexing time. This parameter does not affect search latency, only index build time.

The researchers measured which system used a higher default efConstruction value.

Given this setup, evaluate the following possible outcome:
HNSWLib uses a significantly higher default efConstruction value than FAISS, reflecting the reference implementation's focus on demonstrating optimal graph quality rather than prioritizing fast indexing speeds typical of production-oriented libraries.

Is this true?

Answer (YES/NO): YES